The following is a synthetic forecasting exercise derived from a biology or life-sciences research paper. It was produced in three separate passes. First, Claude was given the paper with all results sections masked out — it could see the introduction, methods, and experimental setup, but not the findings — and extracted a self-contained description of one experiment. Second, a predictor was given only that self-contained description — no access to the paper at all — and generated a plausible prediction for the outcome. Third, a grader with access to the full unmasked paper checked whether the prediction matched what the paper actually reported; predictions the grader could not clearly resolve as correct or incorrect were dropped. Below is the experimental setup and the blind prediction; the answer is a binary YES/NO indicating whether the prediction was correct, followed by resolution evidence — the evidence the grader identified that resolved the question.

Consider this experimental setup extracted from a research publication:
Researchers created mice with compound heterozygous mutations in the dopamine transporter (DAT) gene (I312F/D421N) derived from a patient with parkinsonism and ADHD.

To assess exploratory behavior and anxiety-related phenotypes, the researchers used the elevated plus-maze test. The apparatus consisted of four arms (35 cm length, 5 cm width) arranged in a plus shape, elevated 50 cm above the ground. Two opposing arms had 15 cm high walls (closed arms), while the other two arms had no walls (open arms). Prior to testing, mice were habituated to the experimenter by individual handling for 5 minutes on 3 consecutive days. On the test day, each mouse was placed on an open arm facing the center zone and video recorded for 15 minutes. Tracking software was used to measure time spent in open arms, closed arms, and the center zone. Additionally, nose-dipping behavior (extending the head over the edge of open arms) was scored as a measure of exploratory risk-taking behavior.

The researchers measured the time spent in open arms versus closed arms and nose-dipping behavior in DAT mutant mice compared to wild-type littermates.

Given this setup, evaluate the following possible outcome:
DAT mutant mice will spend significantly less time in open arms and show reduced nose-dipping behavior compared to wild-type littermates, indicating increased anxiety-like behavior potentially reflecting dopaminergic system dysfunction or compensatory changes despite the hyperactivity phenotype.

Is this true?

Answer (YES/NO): NO